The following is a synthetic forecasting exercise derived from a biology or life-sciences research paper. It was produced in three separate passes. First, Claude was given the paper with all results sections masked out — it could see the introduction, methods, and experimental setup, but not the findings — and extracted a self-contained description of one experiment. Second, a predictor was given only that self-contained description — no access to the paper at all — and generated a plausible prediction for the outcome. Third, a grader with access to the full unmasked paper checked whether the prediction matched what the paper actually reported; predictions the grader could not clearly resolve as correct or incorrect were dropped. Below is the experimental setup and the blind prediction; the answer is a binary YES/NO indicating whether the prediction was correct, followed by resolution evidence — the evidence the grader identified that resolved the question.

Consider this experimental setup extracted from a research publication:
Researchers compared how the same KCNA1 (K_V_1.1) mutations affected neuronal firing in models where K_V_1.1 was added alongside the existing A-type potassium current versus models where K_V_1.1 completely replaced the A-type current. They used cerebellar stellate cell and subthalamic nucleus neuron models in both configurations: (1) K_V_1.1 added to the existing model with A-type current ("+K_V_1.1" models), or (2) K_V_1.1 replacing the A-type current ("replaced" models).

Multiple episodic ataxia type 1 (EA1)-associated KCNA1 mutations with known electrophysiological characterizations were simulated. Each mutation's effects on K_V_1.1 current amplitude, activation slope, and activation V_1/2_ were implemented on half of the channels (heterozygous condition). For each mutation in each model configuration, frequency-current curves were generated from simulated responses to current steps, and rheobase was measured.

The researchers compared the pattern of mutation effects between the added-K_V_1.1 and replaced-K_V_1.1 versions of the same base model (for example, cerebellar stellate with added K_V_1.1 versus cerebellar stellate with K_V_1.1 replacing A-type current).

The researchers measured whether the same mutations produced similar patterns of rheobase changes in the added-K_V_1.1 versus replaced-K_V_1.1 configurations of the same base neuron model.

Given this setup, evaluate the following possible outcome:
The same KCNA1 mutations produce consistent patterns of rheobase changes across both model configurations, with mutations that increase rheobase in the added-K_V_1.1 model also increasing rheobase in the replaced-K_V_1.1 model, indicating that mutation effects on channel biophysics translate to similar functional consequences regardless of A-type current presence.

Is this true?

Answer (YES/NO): YES